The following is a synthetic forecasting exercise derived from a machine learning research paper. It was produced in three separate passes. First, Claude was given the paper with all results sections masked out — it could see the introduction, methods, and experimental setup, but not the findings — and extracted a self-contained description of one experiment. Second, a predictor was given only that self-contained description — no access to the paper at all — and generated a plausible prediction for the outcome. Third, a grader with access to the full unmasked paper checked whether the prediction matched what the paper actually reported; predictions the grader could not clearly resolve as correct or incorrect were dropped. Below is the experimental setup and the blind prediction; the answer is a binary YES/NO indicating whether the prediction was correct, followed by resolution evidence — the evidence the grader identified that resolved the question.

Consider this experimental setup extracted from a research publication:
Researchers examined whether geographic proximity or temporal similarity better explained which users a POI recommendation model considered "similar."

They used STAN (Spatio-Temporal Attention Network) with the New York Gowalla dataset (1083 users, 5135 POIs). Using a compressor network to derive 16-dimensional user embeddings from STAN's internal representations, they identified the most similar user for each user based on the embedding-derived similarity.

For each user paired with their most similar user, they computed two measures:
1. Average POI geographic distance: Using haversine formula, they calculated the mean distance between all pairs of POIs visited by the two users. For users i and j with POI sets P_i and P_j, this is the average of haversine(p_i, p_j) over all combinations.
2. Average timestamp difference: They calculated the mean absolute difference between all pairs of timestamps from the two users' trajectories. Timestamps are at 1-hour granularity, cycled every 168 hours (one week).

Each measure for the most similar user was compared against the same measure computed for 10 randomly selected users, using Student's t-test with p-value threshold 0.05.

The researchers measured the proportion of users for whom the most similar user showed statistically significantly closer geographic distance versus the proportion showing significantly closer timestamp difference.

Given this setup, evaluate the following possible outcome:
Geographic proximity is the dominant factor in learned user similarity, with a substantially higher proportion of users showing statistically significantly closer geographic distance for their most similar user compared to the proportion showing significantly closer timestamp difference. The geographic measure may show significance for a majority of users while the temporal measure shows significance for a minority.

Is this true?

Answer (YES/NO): NO